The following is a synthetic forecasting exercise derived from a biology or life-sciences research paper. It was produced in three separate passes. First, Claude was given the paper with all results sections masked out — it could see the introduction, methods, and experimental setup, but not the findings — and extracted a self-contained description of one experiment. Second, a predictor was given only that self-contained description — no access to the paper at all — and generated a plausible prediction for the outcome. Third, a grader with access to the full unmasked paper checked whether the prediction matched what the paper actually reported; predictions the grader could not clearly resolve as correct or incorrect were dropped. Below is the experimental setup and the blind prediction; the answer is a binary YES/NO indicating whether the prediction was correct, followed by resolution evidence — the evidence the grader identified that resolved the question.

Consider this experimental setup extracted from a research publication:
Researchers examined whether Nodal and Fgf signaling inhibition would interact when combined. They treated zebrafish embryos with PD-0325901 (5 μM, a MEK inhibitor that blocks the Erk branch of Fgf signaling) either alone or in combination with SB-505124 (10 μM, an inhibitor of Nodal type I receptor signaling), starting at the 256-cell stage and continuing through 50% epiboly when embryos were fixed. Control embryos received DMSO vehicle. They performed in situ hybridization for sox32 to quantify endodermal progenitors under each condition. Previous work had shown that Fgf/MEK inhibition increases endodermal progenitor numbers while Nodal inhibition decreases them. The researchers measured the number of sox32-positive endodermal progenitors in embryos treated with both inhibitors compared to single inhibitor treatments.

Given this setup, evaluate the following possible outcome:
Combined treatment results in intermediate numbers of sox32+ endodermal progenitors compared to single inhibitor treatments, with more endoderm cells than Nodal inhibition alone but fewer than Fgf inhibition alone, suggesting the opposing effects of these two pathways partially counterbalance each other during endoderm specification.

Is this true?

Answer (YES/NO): NO